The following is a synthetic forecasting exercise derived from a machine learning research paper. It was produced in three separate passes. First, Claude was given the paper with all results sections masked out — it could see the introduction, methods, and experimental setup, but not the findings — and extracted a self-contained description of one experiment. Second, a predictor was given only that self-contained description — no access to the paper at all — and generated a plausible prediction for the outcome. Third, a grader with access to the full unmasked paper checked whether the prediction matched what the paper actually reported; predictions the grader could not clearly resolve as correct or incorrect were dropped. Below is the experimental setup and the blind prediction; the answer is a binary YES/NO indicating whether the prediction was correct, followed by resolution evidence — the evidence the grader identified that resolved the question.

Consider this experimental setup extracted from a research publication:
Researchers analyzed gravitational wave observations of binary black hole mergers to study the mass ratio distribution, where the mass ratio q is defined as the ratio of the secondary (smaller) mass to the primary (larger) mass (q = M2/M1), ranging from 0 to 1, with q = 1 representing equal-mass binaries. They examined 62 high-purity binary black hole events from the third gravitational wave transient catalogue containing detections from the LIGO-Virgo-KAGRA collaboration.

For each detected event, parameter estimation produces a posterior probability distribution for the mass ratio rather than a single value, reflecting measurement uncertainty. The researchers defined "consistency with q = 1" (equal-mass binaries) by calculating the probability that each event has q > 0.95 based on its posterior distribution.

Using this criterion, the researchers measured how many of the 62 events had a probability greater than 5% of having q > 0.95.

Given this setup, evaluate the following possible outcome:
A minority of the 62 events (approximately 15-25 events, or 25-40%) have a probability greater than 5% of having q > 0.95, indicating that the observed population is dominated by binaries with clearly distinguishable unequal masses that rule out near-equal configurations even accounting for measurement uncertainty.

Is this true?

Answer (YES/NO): NO